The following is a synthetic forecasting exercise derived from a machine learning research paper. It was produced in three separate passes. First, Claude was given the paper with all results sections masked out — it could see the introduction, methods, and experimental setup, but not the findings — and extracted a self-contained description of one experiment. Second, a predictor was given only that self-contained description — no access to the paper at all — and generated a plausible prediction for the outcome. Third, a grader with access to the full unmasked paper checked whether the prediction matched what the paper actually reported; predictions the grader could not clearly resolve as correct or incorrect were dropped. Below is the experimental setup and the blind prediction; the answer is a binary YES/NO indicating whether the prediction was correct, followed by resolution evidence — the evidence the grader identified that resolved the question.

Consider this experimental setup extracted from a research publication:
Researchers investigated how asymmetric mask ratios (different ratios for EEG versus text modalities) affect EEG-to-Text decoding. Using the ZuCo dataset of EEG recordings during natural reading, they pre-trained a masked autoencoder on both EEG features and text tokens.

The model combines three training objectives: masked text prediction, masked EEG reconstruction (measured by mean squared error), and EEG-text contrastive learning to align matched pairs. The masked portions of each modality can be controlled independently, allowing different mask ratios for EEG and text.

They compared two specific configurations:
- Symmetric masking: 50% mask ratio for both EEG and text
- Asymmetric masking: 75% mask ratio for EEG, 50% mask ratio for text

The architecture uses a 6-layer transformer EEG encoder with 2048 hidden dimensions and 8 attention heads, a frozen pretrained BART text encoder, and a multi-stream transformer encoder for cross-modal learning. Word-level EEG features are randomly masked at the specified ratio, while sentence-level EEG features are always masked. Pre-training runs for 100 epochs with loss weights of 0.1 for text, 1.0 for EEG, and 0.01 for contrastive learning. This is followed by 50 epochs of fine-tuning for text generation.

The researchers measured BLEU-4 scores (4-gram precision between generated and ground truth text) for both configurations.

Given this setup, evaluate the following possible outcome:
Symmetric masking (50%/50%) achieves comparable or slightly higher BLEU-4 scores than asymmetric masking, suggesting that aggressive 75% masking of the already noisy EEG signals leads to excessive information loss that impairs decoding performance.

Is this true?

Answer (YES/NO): NO